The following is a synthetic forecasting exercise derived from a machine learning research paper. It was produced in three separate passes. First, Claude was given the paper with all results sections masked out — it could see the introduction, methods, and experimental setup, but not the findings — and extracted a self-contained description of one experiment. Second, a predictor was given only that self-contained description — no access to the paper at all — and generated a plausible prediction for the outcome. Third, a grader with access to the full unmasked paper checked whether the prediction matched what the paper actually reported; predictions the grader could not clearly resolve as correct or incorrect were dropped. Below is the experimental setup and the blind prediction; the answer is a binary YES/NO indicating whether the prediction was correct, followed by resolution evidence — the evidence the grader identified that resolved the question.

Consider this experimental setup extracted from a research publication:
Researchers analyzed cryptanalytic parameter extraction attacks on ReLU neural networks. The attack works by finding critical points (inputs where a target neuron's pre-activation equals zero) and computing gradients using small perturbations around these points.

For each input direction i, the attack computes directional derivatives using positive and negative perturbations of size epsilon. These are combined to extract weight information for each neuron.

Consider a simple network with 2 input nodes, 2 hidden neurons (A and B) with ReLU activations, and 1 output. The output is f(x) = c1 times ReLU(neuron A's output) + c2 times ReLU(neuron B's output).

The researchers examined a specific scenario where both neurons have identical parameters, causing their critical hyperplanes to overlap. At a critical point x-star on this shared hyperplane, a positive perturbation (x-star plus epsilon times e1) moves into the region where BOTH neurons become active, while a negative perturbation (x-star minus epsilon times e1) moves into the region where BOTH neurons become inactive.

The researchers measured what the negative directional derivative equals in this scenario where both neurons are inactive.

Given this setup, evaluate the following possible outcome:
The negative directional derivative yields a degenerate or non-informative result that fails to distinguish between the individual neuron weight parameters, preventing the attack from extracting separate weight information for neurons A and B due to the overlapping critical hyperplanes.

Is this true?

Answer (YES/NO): NO